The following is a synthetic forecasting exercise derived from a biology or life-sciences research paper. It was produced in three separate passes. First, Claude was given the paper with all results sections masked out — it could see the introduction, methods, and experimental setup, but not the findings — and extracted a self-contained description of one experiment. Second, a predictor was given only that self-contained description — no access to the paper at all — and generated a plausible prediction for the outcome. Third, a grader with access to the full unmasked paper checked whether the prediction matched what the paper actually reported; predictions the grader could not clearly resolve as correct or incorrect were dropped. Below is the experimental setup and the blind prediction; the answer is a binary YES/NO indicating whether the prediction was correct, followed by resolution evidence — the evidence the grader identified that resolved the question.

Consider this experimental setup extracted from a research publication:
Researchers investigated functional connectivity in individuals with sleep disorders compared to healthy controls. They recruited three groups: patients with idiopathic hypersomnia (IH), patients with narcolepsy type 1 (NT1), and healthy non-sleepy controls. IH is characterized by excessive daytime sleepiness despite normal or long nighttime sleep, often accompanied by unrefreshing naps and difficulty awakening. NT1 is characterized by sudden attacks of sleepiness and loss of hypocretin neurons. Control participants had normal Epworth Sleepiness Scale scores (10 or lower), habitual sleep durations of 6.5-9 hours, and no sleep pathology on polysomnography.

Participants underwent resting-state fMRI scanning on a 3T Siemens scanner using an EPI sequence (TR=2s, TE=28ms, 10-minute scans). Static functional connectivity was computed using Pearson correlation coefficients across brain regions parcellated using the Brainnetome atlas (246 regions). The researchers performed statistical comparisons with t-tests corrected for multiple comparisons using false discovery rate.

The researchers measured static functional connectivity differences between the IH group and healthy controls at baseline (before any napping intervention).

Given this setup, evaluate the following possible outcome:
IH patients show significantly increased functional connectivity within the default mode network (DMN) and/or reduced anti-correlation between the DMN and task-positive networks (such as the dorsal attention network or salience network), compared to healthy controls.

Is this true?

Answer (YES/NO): NO